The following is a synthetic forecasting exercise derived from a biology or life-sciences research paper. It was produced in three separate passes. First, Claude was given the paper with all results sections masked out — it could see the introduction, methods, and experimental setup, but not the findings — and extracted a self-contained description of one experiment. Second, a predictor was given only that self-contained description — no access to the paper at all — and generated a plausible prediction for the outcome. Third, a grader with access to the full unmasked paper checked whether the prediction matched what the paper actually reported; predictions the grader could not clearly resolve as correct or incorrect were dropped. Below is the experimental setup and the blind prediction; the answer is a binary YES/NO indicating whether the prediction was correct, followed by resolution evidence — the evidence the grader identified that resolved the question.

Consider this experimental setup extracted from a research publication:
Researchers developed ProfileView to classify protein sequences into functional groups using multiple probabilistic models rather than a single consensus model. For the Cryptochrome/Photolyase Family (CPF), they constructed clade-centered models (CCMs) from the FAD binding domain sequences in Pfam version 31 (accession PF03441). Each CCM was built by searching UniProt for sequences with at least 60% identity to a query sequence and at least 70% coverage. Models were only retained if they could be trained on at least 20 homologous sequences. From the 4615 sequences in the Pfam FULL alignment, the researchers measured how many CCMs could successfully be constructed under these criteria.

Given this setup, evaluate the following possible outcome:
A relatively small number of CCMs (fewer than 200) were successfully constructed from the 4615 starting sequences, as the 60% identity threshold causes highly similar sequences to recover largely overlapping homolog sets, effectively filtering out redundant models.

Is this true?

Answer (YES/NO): NO